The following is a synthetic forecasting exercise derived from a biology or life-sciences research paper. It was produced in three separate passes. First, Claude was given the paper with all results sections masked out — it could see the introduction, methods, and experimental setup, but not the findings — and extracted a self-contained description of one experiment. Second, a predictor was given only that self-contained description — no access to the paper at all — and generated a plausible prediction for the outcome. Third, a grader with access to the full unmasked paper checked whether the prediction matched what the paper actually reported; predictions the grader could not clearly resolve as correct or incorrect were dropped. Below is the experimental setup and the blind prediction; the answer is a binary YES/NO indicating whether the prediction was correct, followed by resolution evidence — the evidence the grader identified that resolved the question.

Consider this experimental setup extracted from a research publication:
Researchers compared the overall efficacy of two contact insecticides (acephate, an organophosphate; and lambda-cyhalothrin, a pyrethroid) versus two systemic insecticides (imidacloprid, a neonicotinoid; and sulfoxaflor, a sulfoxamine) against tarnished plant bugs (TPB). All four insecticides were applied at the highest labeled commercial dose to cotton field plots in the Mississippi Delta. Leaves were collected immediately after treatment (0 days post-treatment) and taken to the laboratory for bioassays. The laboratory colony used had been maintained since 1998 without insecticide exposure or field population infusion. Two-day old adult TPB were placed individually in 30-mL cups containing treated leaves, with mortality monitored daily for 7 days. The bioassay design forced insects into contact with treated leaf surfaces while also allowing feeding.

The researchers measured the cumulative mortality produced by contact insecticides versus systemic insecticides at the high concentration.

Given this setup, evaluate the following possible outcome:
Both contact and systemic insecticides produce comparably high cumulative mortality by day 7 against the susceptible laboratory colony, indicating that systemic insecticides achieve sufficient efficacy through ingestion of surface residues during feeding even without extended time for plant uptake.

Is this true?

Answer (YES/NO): NO